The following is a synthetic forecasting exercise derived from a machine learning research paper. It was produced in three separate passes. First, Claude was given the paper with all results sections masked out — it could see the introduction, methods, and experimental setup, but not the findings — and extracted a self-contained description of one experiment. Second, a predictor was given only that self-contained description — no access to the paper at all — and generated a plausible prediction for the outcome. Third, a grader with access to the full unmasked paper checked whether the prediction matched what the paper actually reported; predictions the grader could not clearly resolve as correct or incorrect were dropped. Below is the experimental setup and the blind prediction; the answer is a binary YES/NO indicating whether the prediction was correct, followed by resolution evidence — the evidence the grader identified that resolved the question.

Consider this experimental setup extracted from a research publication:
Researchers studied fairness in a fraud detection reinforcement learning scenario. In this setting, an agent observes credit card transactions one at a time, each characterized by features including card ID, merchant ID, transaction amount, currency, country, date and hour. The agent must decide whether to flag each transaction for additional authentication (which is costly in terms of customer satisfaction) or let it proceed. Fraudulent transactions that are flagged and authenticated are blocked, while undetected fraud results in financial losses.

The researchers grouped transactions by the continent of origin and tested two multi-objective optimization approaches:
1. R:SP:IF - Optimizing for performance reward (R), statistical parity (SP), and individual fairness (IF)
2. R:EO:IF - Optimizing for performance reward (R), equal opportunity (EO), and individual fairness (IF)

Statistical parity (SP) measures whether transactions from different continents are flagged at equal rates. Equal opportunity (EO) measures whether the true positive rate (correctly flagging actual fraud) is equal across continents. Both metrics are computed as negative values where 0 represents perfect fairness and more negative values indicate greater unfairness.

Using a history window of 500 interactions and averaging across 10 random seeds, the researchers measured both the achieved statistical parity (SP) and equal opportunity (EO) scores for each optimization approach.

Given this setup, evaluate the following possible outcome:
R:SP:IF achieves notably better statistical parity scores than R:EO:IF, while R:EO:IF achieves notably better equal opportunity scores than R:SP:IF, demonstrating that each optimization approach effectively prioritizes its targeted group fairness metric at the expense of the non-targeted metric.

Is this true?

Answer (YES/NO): YES